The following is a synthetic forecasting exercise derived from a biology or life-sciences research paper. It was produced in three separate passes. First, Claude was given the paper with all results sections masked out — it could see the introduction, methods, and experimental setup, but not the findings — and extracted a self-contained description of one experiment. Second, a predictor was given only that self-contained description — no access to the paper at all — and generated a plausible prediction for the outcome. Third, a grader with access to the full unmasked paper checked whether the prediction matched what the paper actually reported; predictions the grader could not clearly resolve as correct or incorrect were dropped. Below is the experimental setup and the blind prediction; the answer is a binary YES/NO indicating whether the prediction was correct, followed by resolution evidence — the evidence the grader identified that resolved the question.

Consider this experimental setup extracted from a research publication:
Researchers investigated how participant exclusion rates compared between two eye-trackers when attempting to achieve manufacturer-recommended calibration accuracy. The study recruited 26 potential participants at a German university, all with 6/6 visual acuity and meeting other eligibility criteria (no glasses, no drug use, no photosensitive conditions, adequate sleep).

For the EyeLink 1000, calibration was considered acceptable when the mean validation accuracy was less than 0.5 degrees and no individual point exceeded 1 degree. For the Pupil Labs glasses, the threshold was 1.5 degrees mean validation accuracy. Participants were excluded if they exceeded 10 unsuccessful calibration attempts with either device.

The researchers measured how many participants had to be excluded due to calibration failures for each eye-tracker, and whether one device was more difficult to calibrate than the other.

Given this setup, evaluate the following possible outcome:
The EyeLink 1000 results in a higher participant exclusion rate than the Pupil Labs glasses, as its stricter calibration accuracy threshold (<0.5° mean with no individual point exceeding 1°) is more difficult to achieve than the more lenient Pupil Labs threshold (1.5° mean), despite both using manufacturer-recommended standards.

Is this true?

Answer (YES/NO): YES